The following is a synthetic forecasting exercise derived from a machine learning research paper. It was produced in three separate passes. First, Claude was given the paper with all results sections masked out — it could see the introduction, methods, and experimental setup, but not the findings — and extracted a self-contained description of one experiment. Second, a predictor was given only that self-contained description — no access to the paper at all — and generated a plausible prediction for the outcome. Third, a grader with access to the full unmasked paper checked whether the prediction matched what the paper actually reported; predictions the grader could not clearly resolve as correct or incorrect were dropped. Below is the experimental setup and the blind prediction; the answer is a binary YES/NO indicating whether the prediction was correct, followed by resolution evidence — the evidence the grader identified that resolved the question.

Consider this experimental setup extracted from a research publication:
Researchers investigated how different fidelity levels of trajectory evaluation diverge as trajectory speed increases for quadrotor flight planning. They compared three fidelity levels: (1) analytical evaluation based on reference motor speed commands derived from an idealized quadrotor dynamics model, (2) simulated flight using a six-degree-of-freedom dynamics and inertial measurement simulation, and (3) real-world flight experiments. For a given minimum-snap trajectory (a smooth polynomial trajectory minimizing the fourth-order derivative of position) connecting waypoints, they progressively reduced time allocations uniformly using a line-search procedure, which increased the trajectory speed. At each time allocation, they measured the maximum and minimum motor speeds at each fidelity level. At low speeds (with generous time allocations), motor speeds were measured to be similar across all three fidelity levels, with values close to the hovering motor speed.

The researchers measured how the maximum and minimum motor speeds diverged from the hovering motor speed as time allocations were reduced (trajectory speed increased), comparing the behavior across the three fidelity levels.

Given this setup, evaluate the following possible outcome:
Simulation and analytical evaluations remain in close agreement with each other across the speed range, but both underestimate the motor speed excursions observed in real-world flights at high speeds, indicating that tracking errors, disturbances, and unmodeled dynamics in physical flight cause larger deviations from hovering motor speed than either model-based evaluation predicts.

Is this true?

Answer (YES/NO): NO